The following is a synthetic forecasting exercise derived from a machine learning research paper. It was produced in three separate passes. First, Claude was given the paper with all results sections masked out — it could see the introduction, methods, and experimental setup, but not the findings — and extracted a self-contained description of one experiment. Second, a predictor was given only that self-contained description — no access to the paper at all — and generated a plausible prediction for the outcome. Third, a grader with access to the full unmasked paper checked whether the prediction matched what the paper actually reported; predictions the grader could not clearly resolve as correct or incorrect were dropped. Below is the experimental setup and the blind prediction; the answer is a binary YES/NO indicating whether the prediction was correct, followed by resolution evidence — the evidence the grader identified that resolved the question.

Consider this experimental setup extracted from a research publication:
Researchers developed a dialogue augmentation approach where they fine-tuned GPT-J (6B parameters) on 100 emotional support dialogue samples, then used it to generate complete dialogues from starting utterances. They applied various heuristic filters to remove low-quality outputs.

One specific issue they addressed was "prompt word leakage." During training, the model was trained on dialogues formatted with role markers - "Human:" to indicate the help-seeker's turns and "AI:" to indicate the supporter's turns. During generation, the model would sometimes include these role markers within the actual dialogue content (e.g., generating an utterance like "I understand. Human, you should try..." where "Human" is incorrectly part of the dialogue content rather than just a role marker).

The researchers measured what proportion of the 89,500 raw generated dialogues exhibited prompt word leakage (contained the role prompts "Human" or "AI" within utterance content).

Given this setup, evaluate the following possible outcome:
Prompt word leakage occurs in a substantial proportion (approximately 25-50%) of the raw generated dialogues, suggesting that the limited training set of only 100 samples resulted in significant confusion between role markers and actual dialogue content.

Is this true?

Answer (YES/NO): NO